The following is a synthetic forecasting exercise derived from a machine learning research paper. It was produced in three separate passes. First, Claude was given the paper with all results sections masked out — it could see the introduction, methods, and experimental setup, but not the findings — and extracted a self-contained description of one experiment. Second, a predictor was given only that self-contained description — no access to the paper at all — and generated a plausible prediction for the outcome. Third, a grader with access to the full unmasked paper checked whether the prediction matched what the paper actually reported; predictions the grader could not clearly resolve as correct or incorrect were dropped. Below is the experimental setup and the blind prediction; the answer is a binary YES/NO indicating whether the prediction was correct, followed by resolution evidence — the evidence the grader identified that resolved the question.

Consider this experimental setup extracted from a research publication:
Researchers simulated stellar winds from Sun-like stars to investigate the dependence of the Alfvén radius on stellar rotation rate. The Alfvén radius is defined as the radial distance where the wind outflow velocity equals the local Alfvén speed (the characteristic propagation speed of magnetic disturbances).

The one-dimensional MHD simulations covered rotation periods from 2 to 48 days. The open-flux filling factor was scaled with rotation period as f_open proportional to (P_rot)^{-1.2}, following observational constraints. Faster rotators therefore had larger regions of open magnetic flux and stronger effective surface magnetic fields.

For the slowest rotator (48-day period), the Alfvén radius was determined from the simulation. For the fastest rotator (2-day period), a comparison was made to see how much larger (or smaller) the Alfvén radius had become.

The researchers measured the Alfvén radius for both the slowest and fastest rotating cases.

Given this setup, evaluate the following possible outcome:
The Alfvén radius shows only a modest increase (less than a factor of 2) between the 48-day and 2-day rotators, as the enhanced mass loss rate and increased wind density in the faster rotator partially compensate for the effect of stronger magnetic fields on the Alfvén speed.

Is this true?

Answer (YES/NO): NO